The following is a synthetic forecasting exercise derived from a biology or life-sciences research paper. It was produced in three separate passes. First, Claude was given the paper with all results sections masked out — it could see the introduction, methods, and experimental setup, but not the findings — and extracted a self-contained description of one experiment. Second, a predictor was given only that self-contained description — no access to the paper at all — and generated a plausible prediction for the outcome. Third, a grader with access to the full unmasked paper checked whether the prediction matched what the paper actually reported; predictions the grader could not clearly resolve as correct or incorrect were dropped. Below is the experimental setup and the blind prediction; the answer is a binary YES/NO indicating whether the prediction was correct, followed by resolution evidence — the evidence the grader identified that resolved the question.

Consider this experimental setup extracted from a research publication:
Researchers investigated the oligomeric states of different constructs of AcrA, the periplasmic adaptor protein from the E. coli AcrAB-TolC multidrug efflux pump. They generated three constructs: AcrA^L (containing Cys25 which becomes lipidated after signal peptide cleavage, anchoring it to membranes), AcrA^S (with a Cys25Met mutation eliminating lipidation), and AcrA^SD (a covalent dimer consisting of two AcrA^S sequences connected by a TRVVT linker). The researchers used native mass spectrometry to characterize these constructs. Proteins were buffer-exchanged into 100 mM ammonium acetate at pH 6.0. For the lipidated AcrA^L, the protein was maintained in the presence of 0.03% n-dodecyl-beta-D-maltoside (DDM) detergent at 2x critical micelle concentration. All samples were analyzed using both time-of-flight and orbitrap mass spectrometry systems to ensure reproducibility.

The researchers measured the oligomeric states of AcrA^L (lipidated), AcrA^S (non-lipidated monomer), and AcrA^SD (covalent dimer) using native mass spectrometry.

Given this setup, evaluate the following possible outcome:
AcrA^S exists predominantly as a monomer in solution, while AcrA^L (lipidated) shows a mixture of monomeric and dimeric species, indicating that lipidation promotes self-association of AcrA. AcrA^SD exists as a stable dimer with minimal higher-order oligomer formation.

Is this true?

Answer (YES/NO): YES